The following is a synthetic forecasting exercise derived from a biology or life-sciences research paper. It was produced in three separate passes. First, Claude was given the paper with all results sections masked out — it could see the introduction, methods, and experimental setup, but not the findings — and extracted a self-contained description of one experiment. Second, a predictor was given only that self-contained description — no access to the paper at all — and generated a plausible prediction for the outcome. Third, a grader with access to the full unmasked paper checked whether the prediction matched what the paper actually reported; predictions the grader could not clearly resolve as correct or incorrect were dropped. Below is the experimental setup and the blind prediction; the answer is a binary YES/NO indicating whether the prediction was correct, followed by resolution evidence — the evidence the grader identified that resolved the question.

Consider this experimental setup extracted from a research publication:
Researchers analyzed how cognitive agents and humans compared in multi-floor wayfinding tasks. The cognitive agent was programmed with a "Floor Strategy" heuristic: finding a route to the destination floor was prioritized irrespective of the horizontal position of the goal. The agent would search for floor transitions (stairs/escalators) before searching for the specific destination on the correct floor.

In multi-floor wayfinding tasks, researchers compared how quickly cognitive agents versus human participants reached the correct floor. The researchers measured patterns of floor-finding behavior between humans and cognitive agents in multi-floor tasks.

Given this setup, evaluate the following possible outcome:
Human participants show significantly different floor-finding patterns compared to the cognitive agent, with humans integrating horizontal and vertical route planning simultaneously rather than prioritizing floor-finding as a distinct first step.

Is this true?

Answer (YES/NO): NO